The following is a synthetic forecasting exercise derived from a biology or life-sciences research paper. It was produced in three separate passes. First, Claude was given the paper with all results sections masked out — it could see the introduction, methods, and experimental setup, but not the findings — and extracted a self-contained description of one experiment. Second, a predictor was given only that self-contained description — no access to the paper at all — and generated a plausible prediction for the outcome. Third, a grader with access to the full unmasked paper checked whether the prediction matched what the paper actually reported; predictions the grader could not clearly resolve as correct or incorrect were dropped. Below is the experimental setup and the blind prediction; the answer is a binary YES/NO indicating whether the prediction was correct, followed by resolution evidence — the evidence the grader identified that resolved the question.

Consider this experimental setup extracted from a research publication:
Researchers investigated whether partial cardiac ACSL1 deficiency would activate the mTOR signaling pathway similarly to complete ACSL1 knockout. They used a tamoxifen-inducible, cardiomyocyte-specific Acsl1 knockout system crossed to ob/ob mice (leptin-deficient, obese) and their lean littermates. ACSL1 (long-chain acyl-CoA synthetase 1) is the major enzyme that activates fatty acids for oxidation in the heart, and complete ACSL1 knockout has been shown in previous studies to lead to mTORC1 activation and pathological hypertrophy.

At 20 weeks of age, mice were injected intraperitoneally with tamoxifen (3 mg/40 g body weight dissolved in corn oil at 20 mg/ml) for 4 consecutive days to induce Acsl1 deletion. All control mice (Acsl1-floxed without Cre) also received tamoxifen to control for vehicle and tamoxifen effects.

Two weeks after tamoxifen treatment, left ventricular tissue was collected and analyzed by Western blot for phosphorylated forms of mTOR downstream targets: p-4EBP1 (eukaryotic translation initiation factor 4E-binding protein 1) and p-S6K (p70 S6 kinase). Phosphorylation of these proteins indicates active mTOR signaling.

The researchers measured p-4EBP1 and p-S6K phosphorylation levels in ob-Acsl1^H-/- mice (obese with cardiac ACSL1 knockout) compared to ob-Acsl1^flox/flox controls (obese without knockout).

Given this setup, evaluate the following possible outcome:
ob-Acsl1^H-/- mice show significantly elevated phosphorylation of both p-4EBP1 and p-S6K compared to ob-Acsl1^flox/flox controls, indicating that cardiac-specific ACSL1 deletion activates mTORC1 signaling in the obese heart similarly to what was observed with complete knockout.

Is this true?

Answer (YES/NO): NO